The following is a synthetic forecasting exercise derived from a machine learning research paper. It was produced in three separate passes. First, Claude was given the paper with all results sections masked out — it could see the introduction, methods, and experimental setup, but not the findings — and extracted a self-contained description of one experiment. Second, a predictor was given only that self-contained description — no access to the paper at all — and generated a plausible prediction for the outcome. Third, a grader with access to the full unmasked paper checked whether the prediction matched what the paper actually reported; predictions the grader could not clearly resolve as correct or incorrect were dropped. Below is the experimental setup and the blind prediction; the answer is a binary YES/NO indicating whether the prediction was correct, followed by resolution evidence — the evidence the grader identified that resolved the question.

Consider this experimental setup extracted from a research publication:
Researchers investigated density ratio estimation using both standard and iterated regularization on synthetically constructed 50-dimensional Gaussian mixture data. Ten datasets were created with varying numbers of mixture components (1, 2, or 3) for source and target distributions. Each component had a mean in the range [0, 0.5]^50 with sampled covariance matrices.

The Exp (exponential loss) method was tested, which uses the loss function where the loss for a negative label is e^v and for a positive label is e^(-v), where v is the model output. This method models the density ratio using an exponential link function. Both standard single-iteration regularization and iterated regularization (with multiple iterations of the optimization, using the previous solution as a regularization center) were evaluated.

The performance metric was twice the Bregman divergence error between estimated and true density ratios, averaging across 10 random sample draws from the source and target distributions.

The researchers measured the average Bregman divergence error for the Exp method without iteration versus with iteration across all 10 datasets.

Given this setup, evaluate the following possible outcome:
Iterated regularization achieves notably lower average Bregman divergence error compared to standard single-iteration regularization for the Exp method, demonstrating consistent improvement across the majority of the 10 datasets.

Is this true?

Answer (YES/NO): YES